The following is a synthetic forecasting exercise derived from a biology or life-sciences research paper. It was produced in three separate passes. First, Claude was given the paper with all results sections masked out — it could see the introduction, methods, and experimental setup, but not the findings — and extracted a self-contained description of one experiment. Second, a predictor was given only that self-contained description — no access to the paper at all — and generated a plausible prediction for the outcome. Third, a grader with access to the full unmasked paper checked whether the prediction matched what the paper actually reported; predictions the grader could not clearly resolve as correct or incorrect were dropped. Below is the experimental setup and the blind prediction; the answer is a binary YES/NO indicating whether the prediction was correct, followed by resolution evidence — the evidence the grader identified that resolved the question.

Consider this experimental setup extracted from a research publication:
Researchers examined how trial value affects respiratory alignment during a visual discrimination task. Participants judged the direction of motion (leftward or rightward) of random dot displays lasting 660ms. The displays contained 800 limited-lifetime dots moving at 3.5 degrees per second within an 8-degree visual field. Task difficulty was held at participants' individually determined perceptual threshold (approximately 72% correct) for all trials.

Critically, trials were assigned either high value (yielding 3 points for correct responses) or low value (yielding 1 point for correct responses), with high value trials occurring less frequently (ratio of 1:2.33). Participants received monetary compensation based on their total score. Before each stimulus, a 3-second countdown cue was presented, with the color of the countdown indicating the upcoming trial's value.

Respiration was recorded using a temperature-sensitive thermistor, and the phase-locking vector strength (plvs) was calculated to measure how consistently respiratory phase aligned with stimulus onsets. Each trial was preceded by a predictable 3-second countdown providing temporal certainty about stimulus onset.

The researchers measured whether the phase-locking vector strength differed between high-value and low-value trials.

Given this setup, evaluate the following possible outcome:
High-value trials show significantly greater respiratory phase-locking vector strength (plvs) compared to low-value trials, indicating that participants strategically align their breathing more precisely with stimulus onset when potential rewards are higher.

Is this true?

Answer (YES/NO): NO